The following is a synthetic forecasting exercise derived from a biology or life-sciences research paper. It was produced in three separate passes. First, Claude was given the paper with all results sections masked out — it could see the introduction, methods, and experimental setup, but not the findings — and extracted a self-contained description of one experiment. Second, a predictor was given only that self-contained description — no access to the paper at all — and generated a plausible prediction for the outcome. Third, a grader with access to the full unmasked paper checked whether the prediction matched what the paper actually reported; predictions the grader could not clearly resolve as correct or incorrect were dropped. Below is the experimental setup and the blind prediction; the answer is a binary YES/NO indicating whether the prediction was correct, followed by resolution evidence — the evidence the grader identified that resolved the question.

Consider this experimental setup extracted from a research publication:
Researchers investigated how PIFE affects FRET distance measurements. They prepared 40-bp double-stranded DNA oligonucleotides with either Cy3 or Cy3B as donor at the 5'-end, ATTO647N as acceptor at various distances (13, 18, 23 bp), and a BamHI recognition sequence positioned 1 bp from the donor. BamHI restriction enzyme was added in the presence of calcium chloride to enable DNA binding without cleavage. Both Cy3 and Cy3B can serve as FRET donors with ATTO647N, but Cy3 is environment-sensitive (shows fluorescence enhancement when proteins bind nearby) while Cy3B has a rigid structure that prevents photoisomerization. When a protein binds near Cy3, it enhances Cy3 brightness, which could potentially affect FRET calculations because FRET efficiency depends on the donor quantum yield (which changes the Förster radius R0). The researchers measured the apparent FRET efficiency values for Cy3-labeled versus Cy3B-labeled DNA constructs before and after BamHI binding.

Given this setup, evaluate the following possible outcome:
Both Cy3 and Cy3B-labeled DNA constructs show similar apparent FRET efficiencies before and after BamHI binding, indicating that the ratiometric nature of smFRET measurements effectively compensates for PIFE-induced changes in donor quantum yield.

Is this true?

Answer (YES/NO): NO